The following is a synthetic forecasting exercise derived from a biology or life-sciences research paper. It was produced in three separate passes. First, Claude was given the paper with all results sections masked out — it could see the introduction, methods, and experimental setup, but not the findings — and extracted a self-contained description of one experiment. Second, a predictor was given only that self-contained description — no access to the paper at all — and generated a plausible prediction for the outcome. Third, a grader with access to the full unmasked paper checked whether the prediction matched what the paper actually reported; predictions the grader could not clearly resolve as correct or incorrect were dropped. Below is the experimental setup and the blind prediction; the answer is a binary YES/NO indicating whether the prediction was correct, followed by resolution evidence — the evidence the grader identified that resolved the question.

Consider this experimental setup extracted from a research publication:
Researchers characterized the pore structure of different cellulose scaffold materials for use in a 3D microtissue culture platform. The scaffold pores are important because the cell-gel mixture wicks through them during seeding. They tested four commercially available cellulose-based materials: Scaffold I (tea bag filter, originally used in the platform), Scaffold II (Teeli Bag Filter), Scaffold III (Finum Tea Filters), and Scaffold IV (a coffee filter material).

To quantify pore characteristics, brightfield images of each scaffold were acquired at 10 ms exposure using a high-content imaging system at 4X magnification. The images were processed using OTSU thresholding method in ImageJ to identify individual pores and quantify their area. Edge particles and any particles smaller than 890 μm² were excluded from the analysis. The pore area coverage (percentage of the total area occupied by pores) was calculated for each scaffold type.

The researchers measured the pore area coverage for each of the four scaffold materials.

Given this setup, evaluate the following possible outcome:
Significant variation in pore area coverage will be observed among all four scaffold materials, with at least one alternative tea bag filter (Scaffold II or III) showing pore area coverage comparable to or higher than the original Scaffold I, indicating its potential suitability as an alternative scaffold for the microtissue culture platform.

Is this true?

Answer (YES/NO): NO